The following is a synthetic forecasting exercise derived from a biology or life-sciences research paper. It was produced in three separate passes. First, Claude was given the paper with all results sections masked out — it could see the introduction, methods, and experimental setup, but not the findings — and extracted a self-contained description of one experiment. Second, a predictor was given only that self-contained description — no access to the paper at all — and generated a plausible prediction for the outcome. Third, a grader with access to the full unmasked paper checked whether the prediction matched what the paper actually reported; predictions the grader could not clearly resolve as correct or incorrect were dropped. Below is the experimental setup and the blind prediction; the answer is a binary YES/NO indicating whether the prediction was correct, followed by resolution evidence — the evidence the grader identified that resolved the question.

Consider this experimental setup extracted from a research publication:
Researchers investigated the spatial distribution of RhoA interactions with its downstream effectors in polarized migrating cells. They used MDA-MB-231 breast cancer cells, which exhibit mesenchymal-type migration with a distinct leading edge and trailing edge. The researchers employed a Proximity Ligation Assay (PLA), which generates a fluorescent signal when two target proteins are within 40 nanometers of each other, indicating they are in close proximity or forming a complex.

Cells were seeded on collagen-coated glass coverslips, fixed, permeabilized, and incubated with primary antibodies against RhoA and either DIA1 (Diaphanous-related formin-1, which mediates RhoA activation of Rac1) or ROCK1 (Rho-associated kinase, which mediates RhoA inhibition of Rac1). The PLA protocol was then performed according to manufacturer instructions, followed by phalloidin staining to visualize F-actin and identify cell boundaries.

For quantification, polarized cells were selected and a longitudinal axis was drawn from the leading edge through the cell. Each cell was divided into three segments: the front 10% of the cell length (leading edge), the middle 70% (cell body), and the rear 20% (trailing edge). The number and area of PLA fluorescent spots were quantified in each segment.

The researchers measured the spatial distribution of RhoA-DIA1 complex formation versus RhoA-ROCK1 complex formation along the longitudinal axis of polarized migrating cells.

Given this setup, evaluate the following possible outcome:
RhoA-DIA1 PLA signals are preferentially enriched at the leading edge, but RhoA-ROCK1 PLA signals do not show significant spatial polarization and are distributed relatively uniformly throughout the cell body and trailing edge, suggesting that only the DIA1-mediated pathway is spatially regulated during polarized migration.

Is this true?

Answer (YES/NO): NO